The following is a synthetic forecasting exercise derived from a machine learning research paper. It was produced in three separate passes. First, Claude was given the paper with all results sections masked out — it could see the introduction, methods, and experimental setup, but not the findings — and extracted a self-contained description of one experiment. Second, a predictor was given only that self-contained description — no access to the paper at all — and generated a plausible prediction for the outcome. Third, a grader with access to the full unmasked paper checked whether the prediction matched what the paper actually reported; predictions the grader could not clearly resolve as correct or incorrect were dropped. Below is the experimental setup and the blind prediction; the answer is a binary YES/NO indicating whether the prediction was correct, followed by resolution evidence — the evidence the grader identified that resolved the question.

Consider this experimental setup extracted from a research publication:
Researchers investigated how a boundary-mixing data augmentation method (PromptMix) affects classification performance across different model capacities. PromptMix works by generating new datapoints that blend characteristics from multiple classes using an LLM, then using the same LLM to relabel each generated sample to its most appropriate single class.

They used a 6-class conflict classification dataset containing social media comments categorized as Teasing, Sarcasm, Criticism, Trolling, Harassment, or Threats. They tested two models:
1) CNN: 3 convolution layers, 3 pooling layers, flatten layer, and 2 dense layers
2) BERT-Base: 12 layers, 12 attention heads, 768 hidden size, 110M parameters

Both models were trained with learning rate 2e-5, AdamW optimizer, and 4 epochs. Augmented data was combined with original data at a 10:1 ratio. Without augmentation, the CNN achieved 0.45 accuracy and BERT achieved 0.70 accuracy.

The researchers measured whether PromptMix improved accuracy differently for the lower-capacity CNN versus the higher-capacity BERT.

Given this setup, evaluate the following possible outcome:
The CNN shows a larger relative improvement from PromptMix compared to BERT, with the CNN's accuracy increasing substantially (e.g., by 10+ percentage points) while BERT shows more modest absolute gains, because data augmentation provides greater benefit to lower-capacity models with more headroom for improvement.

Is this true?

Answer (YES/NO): NO